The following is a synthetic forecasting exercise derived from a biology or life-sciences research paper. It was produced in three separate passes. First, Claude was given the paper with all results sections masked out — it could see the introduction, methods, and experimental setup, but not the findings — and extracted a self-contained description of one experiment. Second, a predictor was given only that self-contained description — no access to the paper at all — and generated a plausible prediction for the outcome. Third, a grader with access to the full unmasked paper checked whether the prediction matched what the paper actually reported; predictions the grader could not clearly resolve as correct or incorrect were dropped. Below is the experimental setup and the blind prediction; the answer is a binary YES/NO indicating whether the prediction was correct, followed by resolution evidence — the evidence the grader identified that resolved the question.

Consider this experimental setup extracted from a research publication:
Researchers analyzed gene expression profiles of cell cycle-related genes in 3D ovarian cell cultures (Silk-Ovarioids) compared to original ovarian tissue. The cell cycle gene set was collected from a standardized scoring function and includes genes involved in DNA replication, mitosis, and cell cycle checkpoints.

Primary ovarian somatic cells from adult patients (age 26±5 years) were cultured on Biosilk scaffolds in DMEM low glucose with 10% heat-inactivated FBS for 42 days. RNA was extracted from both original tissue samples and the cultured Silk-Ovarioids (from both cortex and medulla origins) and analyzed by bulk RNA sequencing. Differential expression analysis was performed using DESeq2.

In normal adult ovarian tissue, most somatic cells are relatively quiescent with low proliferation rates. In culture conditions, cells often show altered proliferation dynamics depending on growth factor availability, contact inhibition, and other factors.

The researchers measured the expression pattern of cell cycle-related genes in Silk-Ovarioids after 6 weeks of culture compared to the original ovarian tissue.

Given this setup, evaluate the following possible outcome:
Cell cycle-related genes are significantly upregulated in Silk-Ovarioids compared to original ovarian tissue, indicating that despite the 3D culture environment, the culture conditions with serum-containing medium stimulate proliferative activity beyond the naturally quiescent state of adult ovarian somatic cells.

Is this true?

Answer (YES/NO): YES